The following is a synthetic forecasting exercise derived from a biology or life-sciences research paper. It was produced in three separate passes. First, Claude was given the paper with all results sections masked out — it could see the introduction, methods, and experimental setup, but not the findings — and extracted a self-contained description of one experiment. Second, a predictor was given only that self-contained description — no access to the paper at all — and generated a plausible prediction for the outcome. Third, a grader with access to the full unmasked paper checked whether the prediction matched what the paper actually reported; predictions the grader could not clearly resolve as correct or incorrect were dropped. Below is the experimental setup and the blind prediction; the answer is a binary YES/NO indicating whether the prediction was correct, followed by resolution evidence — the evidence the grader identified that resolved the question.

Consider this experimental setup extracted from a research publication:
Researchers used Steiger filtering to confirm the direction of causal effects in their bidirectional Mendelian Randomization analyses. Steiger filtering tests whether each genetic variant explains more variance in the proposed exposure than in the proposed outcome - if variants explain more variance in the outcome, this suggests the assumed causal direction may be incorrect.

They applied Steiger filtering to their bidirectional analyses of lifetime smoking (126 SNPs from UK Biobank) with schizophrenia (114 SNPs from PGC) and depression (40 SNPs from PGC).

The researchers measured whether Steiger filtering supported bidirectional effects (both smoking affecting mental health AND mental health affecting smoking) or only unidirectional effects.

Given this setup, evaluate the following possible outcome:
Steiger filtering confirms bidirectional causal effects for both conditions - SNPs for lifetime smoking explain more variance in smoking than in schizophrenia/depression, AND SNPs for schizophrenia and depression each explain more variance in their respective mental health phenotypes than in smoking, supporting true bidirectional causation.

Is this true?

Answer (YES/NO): YES